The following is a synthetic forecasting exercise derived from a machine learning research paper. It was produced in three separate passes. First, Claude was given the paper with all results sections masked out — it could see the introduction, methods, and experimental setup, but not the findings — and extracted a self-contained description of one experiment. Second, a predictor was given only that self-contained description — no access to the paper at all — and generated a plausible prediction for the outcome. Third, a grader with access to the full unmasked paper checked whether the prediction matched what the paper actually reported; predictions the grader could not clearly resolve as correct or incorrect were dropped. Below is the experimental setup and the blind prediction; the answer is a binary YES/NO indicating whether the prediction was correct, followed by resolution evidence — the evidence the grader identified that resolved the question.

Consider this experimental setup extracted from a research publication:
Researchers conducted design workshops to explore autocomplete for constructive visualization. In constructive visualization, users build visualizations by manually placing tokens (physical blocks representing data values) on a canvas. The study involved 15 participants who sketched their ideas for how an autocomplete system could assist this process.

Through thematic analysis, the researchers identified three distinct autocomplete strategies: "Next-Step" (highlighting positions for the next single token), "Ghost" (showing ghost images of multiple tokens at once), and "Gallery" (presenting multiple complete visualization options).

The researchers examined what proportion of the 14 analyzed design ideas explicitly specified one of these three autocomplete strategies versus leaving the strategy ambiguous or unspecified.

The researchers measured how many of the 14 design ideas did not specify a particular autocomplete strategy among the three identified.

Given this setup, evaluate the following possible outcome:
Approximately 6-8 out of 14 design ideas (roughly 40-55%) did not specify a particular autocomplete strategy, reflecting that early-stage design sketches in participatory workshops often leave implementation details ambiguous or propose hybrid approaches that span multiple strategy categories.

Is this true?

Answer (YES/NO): NO